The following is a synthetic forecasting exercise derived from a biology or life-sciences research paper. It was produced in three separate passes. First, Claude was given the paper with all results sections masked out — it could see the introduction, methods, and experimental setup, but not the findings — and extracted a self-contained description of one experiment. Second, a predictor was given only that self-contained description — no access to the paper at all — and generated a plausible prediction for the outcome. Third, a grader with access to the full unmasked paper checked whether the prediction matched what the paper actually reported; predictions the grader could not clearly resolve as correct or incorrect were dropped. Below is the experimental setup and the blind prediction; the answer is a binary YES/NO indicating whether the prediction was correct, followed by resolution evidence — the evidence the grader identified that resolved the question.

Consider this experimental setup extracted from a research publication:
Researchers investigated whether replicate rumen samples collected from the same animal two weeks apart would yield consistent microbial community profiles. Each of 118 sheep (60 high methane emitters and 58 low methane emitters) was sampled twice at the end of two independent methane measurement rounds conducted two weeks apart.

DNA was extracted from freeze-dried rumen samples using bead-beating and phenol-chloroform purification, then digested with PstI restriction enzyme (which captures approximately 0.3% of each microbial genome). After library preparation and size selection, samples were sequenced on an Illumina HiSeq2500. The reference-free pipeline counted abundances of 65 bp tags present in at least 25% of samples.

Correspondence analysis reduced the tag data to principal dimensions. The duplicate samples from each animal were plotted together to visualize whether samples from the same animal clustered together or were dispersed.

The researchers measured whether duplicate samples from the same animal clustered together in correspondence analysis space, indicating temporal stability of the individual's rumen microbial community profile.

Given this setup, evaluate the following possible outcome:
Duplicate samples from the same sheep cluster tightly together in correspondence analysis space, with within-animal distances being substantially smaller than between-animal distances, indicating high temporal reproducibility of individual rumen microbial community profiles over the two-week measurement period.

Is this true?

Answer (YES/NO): YES